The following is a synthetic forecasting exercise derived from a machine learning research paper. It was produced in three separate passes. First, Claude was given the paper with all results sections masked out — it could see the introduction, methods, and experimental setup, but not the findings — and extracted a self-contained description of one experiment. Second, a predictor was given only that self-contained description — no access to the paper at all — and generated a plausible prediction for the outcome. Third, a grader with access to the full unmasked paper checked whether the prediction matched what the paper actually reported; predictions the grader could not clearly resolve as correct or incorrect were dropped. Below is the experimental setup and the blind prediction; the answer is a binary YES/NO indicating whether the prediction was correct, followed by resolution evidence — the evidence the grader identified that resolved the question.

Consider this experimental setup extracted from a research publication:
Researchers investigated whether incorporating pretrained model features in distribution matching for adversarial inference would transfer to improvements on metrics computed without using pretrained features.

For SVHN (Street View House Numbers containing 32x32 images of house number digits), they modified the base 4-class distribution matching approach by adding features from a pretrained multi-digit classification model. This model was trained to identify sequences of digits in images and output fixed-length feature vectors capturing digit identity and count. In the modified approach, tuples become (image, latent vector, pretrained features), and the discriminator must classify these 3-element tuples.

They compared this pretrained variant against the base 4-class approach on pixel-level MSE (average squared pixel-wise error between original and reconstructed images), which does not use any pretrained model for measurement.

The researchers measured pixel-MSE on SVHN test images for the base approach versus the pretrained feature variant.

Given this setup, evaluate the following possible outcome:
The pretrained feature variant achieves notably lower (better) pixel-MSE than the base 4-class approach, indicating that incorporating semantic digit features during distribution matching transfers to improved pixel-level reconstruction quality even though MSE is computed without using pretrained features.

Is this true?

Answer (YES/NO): YES